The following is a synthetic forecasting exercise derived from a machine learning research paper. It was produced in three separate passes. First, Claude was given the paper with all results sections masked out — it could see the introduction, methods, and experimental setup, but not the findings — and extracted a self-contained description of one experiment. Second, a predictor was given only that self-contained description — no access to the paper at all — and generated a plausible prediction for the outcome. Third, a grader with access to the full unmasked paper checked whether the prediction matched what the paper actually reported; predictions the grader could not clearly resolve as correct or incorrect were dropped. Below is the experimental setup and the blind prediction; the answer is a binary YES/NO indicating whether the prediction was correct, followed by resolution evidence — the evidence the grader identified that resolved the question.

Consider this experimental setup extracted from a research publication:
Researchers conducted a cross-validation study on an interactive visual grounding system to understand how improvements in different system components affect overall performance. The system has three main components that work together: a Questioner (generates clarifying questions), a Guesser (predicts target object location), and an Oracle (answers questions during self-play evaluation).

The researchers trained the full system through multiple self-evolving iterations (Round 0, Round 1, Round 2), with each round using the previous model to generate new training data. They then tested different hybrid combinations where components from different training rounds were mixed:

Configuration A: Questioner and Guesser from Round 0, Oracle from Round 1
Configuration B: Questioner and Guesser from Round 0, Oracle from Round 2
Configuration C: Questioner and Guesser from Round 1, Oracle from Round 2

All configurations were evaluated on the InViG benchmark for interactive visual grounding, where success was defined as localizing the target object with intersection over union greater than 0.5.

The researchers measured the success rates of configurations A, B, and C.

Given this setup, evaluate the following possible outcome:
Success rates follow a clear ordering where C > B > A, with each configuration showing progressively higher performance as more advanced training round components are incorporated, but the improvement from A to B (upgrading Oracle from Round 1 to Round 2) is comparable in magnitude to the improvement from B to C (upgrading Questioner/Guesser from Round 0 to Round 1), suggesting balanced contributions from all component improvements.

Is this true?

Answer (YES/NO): NO